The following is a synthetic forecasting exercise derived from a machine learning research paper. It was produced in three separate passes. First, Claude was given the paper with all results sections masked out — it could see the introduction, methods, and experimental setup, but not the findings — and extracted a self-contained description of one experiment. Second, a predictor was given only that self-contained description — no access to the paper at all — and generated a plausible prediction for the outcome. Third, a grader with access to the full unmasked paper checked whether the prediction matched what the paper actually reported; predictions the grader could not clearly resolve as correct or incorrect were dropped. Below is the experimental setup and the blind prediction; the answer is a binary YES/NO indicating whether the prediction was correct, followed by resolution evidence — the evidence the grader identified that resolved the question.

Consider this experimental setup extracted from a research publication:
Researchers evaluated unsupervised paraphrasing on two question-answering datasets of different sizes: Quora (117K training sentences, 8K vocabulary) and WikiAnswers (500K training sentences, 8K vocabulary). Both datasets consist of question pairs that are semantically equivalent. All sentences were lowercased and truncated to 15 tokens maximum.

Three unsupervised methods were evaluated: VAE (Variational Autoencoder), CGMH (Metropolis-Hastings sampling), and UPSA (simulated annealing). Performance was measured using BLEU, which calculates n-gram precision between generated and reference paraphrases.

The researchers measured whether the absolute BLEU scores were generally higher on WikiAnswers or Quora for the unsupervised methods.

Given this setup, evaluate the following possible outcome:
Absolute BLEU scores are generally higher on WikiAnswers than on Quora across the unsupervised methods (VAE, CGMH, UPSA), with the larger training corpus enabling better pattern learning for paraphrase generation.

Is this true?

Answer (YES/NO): YES